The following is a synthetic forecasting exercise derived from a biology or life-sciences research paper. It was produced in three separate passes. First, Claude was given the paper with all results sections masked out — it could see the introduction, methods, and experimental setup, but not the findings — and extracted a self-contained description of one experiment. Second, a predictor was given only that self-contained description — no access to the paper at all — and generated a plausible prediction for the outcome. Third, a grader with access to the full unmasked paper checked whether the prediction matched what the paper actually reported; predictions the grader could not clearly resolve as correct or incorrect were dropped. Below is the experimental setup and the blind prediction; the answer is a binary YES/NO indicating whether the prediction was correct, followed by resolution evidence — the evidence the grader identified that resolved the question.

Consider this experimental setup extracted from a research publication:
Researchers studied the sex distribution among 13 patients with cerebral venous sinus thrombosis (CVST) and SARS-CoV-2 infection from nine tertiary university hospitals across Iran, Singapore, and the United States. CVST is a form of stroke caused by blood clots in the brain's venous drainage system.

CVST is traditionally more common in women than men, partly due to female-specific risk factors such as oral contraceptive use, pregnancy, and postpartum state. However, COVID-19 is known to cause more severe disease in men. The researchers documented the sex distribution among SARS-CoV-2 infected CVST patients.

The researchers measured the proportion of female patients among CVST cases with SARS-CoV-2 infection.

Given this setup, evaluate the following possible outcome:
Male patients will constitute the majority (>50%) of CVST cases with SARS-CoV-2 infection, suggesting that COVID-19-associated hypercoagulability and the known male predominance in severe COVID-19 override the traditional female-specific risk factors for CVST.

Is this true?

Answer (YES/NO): NO